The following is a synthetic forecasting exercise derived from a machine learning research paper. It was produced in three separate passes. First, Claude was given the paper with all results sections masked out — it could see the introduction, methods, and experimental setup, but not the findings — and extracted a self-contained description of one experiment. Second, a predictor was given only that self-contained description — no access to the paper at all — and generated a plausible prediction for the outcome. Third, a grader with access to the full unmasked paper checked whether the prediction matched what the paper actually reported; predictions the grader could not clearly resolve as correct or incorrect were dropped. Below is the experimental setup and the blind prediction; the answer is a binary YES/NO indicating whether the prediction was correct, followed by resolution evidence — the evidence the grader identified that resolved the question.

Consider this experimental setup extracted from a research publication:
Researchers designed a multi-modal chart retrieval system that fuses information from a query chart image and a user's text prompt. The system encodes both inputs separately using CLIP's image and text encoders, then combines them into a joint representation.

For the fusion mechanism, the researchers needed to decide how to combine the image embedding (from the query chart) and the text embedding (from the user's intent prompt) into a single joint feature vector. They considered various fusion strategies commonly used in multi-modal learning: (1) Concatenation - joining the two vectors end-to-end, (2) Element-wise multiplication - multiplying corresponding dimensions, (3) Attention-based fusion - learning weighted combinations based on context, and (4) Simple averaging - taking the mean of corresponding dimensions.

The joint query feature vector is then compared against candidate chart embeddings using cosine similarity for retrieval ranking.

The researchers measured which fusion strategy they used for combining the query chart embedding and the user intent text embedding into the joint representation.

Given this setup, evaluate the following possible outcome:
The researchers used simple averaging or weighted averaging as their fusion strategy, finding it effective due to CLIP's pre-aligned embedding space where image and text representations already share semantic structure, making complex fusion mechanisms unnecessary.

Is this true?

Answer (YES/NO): YES